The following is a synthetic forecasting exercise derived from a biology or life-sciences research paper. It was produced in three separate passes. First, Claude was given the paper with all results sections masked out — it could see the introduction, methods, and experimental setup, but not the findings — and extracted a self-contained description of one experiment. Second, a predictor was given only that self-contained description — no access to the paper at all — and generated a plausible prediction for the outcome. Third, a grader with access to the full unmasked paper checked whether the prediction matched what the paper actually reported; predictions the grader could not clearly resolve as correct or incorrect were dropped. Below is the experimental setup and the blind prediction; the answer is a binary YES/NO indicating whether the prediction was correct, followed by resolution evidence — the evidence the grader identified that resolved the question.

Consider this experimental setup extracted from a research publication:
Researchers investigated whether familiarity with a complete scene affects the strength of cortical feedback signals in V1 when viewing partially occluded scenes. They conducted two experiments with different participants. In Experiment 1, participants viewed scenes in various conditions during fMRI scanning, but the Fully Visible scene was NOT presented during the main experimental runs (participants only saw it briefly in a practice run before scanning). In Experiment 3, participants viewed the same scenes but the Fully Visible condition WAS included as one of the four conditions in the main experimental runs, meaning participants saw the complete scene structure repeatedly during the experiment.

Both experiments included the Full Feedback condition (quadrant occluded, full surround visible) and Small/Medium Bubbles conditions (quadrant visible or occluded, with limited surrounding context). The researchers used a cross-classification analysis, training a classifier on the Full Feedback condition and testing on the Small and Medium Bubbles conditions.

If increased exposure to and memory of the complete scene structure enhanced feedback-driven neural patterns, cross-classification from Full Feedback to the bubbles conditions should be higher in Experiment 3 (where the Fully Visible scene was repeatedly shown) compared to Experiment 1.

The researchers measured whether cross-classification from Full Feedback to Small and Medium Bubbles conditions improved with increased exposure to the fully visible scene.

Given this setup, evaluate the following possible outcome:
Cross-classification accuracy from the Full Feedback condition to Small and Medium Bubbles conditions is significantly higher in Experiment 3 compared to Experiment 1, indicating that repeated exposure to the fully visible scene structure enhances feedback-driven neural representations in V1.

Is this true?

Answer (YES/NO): NO